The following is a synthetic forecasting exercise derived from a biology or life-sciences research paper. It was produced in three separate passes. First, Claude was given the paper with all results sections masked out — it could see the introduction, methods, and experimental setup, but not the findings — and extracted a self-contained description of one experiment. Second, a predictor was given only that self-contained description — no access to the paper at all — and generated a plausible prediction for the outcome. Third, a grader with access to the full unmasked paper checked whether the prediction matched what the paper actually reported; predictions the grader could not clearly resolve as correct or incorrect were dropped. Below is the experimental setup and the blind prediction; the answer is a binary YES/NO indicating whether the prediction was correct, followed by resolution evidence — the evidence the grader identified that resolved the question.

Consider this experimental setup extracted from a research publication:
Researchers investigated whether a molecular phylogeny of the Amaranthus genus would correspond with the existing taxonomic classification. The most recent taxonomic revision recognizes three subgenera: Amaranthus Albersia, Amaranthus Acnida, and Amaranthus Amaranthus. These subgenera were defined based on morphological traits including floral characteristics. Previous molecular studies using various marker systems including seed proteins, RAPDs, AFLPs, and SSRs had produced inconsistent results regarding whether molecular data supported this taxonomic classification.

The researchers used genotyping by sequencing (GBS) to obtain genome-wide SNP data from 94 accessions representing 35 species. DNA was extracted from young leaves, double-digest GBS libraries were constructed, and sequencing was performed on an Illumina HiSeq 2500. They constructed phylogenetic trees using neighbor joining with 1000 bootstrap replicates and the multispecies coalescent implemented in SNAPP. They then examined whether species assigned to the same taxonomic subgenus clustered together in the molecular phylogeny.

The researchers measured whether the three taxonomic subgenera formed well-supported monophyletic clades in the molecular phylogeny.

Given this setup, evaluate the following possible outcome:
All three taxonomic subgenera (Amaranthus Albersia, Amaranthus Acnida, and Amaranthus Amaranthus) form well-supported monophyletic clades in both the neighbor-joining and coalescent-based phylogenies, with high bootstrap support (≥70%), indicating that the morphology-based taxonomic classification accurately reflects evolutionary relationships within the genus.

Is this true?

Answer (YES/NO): NO